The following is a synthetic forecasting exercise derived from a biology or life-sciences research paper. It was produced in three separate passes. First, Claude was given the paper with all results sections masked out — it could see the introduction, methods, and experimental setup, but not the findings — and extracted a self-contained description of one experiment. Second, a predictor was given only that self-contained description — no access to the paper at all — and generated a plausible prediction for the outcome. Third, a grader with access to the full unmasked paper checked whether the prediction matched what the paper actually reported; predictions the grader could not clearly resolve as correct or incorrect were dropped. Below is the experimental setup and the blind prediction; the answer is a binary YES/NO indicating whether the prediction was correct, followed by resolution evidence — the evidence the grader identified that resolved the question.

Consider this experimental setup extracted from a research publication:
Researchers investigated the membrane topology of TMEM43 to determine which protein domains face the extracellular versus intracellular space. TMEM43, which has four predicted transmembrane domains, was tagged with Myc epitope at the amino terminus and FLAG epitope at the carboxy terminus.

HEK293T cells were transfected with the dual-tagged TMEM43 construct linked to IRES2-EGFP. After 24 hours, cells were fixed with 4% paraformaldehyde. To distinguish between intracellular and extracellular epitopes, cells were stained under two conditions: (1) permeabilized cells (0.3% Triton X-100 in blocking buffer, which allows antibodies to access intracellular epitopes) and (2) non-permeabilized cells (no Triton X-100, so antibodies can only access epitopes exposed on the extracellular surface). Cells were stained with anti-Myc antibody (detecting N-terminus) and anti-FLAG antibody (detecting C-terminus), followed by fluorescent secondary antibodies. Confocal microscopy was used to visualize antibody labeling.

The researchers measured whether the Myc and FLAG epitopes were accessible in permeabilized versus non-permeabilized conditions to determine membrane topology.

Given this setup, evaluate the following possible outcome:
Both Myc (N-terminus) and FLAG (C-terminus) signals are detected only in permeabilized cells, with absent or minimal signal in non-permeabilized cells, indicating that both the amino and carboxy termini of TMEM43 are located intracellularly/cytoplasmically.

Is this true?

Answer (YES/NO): NO